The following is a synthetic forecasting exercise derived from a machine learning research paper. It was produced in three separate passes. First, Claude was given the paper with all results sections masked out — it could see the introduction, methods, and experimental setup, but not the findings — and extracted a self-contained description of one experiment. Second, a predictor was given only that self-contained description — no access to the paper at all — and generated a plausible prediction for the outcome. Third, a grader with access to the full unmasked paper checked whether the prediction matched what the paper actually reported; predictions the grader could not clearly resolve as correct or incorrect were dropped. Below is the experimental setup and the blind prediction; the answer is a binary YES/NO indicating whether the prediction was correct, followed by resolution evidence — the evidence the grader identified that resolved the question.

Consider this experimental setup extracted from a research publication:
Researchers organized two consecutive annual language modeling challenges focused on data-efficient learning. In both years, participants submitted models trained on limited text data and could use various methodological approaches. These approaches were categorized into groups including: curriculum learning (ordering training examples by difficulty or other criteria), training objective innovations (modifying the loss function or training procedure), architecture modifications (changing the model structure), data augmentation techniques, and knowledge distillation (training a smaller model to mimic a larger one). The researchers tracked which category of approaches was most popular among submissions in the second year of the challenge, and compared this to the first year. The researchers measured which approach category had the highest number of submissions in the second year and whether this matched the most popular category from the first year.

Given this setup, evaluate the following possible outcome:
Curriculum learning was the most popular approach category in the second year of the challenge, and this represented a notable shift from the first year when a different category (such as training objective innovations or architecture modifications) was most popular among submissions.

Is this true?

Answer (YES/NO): NO